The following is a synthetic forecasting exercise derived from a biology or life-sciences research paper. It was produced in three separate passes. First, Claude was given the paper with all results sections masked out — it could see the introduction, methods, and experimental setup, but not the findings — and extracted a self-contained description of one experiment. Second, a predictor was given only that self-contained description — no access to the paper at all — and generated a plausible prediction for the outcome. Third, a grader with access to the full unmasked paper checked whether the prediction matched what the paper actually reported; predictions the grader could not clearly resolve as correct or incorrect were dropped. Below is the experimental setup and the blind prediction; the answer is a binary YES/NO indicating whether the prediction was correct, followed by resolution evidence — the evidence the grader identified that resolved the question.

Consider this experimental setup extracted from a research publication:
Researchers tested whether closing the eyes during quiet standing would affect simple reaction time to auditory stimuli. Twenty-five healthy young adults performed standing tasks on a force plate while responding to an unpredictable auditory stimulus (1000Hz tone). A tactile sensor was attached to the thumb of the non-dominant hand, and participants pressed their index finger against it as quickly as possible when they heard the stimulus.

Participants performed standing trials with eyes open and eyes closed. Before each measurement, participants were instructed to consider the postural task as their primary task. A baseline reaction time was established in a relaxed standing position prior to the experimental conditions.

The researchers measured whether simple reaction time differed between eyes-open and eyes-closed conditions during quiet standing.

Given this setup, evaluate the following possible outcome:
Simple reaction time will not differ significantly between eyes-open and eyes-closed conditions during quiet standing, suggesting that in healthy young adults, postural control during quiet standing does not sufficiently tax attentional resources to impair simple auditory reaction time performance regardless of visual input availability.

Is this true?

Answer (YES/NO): YES